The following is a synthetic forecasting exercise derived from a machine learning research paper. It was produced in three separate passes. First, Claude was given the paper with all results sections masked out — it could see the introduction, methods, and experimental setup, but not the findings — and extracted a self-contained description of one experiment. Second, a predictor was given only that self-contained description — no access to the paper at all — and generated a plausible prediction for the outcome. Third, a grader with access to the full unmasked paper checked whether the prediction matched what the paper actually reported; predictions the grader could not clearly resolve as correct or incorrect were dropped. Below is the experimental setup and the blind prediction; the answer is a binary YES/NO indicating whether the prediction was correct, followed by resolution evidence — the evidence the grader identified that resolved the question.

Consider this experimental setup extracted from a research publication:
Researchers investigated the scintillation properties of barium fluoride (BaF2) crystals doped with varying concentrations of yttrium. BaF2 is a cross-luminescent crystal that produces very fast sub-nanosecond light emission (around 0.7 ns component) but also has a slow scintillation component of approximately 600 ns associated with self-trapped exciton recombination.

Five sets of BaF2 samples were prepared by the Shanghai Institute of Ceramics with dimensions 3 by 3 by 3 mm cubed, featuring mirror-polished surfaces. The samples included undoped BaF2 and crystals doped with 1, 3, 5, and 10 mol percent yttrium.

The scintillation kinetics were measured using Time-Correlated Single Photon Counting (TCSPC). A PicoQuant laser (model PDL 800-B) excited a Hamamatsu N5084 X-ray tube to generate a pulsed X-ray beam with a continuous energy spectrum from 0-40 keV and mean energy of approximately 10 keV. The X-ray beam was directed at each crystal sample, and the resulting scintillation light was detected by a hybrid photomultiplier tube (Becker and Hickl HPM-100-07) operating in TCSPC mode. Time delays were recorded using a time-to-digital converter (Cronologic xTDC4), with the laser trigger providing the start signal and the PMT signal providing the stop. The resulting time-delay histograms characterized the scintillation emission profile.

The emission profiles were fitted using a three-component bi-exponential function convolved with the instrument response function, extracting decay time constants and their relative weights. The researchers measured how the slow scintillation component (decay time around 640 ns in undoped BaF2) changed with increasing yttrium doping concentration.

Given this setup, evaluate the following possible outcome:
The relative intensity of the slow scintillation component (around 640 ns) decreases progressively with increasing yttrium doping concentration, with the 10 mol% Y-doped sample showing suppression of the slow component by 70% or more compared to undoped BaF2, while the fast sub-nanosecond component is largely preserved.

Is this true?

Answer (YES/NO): NO